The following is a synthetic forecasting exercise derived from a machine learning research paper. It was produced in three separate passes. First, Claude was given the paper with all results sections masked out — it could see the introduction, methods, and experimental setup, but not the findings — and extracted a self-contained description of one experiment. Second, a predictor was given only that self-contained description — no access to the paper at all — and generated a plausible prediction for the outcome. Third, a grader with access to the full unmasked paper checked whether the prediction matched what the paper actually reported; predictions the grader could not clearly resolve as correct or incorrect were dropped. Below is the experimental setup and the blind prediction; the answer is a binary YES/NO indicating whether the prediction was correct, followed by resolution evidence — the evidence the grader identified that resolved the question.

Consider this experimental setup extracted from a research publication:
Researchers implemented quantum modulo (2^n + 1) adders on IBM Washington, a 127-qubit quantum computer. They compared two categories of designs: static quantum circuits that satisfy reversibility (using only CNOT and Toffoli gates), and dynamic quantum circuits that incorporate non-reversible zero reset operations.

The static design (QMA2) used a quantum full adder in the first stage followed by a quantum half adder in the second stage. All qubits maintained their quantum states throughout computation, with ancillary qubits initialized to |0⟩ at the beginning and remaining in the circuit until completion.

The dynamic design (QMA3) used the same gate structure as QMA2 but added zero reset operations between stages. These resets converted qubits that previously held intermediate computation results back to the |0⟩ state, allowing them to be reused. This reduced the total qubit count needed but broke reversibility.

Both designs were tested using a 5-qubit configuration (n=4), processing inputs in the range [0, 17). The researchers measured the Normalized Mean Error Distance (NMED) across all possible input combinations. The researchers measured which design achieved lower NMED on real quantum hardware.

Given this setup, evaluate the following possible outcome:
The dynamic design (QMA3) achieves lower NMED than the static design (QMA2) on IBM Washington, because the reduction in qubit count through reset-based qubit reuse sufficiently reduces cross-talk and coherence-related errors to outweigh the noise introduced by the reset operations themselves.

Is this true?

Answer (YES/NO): YES